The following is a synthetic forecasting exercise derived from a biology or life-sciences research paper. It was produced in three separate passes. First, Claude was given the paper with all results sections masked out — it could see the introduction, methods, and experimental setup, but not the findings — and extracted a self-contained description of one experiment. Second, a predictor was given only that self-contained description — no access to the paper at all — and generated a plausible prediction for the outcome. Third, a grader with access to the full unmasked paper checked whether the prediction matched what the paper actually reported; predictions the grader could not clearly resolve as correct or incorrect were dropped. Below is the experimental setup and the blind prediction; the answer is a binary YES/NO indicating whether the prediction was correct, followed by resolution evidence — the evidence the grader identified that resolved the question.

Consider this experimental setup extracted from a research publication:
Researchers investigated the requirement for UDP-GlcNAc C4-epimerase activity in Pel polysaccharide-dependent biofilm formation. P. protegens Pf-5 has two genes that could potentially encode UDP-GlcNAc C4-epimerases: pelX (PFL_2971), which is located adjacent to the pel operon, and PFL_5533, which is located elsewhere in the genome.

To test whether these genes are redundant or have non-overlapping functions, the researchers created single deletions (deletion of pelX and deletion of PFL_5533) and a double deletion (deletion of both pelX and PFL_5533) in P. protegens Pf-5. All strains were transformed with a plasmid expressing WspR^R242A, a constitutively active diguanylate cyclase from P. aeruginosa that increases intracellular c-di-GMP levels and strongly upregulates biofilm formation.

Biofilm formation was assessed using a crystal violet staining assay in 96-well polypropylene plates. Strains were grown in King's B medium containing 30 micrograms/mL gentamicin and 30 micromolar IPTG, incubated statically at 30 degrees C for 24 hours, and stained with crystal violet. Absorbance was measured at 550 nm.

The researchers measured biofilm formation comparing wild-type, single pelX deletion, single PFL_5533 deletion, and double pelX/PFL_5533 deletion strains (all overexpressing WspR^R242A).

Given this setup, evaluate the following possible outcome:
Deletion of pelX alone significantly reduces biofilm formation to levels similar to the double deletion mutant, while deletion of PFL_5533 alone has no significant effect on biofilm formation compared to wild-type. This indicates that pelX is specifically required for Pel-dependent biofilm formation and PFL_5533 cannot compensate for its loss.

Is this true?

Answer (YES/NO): NO